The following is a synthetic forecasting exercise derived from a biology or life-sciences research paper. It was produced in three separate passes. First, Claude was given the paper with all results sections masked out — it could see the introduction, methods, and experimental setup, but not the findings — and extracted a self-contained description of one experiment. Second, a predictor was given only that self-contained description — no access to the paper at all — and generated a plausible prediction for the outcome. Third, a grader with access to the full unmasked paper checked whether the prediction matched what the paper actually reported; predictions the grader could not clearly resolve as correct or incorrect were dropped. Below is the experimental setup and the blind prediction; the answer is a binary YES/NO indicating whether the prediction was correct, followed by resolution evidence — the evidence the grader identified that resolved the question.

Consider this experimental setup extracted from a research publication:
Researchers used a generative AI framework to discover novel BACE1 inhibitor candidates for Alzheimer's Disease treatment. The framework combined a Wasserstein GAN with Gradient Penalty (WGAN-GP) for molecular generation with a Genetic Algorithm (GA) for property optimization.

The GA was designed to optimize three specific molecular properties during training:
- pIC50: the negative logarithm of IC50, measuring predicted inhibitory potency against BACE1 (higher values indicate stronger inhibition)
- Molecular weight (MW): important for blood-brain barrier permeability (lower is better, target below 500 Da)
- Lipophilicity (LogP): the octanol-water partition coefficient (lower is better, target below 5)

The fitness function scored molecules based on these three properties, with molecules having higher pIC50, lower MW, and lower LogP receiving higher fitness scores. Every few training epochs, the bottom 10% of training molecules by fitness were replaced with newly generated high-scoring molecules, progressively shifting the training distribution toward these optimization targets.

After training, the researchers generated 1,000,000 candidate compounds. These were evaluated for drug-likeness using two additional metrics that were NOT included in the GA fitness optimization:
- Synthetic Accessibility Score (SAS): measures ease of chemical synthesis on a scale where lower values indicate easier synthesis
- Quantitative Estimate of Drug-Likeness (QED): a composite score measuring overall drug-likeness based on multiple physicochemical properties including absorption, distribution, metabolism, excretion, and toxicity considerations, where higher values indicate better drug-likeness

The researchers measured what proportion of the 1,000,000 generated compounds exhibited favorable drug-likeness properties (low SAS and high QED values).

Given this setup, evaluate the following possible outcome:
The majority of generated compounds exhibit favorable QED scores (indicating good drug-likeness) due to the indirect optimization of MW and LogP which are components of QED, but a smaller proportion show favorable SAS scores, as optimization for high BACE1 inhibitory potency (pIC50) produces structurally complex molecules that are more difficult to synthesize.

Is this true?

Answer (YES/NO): NO